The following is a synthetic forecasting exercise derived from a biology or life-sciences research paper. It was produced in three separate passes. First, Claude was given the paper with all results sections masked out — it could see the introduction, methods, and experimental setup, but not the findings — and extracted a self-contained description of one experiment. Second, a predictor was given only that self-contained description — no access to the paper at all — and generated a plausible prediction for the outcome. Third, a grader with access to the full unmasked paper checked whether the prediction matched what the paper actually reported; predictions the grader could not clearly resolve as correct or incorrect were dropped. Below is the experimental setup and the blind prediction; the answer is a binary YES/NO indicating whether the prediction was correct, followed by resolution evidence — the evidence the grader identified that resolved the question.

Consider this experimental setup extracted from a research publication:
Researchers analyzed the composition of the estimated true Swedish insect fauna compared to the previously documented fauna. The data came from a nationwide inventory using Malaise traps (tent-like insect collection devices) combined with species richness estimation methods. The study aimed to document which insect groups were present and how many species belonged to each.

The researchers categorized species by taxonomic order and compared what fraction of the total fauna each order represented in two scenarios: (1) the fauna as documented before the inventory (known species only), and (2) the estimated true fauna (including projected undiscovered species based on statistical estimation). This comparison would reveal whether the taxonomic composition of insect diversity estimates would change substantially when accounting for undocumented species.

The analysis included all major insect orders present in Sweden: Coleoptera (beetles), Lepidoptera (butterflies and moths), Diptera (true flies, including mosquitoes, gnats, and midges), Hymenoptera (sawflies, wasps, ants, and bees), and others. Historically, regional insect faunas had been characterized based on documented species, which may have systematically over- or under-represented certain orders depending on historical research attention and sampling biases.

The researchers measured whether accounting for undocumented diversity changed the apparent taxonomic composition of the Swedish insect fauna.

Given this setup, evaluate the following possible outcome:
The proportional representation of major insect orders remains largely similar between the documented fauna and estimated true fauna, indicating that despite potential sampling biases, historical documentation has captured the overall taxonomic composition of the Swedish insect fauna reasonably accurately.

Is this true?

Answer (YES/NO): NO